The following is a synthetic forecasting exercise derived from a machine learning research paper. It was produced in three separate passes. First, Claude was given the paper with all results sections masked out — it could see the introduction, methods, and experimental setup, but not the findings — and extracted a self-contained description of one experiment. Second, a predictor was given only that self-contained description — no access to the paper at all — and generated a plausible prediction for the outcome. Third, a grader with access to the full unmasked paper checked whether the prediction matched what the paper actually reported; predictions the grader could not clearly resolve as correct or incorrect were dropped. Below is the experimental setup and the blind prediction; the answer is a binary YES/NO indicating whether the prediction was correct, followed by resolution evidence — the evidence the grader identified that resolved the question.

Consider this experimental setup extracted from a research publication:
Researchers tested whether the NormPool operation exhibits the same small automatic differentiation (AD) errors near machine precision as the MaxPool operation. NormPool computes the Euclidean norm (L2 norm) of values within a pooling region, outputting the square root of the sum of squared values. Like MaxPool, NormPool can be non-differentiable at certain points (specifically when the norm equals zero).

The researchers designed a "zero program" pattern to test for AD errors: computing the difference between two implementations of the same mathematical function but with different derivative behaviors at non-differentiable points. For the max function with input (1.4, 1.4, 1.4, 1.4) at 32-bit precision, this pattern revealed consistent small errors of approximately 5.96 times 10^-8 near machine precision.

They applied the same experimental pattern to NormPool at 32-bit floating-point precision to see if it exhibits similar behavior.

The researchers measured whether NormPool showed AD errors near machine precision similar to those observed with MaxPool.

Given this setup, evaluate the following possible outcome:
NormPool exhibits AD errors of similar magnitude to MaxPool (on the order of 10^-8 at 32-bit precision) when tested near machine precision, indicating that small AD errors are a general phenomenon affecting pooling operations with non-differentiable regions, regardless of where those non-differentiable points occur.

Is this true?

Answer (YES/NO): NO